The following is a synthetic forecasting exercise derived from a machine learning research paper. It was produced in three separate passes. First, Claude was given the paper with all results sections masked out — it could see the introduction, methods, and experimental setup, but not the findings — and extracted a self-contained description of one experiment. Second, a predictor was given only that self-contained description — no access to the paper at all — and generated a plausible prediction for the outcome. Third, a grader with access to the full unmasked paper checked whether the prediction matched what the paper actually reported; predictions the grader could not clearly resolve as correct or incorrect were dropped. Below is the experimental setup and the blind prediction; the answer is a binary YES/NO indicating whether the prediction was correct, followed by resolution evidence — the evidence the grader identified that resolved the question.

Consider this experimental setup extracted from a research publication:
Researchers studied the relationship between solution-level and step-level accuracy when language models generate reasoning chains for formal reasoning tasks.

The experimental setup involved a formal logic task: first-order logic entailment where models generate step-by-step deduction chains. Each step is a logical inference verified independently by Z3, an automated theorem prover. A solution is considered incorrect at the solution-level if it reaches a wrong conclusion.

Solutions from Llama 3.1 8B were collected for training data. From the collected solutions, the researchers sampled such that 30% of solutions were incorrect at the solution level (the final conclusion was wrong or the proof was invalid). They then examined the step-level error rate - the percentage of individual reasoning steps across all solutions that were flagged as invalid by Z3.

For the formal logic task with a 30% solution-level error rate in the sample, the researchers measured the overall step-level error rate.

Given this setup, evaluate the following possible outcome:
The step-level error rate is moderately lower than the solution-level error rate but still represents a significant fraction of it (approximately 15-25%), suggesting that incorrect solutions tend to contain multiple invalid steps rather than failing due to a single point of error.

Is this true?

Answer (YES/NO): NO